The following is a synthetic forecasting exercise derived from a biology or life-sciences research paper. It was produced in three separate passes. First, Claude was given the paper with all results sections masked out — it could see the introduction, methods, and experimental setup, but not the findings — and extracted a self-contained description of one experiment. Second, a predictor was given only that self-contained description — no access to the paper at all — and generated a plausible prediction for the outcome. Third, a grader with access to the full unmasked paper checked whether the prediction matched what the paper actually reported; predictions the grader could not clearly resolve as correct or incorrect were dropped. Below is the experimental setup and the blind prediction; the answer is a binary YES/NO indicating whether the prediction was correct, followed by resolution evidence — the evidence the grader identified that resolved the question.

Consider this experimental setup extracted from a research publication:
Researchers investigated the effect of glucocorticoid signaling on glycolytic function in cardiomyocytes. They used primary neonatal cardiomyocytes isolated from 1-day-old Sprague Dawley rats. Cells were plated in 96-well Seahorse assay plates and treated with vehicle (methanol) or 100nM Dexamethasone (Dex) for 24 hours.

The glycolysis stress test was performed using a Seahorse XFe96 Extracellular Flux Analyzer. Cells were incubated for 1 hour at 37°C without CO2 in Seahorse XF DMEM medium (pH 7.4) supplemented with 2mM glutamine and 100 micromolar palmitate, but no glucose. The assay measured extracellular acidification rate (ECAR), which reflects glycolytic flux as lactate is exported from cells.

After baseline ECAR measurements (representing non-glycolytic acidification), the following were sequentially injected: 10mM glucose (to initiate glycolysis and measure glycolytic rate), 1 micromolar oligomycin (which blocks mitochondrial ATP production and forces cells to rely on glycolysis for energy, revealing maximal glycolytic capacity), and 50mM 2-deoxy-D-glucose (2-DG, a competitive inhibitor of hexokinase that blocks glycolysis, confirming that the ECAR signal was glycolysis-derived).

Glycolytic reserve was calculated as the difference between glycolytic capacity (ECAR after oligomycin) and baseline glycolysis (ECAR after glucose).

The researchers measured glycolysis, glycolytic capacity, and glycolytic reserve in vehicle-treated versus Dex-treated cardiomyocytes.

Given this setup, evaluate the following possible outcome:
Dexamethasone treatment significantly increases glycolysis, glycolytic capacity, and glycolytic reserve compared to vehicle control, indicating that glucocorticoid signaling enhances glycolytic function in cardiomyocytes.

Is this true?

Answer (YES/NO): NO